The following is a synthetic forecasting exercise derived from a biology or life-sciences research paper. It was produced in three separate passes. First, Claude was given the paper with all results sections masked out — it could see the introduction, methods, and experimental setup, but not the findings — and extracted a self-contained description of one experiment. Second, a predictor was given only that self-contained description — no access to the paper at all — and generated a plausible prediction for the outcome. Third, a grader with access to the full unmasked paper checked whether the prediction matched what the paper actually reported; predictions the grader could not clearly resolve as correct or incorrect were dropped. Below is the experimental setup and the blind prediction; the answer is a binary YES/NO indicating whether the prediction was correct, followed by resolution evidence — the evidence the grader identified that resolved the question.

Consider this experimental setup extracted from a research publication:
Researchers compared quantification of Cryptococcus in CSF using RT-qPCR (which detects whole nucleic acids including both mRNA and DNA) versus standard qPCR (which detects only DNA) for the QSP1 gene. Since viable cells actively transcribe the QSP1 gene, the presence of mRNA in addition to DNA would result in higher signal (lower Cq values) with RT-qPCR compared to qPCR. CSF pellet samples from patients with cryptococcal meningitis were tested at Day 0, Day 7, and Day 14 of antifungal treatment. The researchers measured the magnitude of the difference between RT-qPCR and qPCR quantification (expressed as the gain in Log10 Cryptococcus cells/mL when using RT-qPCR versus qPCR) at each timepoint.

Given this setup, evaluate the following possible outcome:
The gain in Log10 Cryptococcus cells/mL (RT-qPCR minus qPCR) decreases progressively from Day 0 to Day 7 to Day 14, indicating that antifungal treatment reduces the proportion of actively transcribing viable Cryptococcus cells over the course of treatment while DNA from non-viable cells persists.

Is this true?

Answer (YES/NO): NO